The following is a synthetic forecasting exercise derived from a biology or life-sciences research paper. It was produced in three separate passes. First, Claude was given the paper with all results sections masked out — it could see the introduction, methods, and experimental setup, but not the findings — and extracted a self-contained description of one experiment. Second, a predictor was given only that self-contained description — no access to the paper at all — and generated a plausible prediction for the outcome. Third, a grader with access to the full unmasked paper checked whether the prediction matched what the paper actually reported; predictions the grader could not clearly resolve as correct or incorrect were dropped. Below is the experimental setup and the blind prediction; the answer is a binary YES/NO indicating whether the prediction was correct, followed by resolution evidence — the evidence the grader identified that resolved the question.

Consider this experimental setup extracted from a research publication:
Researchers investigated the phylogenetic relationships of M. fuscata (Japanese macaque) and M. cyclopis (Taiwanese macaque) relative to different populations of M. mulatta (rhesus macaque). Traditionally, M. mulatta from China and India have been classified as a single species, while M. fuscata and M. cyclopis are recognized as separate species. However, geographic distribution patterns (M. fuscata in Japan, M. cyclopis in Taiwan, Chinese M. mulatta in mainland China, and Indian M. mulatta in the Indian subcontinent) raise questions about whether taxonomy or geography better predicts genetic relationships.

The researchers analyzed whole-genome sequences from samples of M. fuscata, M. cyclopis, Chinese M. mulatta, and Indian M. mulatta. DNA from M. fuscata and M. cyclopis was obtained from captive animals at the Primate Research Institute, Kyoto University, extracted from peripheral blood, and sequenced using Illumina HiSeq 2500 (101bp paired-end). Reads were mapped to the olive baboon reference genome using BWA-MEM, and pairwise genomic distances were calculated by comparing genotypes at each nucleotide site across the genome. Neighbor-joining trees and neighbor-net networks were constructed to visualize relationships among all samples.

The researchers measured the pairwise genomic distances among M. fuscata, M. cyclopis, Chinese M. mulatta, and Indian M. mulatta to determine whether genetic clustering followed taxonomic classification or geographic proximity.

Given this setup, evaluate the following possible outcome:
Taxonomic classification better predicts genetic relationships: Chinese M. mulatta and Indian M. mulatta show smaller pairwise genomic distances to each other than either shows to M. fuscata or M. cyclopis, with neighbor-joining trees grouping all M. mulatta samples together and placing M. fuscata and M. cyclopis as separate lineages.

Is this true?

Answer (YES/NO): YES